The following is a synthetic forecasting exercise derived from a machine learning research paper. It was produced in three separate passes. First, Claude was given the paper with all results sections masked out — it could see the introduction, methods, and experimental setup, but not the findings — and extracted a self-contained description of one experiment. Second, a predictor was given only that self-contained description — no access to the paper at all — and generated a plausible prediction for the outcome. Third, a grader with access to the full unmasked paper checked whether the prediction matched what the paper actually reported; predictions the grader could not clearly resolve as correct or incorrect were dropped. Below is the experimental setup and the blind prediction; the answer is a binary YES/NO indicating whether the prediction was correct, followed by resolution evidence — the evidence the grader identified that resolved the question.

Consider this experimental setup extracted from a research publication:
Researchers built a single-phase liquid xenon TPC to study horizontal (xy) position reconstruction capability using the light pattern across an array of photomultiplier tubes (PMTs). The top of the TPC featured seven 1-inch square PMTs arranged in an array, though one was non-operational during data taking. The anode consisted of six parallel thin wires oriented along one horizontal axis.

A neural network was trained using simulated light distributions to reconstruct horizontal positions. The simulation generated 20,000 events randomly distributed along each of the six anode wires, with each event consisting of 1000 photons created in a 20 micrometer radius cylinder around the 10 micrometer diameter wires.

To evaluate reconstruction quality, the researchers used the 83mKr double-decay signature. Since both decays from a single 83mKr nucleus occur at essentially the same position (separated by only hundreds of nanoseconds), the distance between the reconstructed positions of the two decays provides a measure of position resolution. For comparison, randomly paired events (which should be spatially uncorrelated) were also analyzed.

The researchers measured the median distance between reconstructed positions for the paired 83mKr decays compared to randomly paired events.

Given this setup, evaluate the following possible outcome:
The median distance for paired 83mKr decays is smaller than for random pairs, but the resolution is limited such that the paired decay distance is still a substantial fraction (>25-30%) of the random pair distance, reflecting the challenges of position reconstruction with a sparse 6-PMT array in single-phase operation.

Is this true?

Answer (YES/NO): NO